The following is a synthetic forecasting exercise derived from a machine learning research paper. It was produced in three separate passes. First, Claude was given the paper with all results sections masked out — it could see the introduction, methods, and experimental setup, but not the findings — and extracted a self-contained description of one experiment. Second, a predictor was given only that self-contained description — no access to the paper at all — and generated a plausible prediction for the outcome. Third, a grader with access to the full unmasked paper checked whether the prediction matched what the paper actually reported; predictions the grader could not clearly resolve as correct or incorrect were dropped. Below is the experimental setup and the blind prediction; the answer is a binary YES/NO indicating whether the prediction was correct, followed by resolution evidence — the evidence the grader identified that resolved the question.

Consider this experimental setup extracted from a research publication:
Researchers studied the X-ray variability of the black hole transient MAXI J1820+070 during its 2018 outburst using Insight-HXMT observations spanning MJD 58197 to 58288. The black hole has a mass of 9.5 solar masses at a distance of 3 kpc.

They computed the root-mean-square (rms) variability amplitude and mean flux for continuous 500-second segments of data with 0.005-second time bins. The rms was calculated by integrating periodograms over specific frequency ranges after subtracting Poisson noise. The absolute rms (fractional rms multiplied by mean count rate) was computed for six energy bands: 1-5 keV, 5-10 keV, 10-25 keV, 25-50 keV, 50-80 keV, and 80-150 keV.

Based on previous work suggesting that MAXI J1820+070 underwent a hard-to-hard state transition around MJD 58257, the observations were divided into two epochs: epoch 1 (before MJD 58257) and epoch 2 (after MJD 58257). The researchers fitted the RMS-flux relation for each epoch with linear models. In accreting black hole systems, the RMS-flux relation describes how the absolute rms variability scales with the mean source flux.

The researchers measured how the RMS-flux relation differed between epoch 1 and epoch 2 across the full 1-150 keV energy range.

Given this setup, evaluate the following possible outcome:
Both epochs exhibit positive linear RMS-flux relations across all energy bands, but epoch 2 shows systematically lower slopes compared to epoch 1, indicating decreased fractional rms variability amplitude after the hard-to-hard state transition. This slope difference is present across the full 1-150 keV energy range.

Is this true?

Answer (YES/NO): YES